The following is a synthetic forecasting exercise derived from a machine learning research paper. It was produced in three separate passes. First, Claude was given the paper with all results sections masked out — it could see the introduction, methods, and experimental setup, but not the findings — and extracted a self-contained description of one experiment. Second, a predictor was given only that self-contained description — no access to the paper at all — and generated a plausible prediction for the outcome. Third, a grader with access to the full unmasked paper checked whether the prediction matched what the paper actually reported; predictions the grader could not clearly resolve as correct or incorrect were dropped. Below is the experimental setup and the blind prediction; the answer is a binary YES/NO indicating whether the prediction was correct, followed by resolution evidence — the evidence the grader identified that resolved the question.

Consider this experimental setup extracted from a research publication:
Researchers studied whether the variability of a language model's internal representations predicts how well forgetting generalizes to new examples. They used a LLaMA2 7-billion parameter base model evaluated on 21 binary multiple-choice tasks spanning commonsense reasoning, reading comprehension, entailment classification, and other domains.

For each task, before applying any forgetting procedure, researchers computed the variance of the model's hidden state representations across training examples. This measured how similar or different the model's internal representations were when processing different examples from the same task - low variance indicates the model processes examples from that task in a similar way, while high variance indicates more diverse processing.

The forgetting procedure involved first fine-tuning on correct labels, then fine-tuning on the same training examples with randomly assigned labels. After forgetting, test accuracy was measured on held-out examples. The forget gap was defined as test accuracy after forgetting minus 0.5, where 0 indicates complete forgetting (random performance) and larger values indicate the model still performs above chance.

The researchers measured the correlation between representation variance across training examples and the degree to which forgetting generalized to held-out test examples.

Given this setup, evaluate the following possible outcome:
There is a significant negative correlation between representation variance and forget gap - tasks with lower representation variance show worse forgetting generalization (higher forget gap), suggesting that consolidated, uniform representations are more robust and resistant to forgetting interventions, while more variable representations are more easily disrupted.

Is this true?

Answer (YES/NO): NO